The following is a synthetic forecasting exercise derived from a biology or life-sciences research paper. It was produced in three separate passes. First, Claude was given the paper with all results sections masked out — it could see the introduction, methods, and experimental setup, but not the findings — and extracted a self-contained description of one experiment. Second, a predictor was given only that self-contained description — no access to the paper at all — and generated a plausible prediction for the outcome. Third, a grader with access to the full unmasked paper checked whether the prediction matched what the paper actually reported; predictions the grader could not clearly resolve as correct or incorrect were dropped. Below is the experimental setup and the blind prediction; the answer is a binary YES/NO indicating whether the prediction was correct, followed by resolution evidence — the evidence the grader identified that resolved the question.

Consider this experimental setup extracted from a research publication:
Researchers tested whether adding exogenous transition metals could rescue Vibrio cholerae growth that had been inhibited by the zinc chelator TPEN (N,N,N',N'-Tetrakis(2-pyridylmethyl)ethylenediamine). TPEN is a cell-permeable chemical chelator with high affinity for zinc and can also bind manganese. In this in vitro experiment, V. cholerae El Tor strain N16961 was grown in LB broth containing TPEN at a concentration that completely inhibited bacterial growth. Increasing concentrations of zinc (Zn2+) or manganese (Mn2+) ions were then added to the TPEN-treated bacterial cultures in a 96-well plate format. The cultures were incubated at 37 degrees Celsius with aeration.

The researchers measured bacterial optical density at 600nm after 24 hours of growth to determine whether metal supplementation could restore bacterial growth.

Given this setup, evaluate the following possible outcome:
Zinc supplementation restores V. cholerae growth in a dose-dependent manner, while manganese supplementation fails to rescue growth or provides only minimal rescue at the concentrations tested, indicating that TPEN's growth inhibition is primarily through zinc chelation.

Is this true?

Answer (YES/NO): NO